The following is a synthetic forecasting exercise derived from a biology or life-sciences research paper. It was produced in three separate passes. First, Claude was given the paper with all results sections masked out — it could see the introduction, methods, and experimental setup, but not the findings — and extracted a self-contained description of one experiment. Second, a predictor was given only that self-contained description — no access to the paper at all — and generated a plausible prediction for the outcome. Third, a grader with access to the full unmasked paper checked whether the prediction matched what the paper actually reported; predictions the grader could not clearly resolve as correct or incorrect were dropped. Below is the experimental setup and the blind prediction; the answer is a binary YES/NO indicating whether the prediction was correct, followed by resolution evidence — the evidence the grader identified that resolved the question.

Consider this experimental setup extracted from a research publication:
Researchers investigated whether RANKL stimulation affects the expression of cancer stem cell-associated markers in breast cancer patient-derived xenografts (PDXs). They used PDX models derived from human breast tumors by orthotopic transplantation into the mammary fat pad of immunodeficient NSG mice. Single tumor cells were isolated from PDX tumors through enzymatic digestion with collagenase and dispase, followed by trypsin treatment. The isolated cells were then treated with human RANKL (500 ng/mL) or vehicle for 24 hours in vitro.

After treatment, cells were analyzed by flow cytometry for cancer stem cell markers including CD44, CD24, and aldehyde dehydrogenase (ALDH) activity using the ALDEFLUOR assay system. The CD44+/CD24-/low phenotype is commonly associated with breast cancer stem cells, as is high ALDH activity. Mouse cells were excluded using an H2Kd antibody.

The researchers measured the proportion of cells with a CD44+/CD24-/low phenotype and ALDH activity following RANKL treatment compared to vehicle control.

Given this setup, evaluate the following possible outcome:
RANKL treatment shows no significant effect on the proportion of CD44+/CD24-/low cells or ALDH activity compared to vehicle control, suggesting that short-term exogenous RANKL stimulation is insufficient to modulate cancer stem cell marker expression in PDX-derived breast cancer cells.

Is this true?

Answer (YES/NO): NO